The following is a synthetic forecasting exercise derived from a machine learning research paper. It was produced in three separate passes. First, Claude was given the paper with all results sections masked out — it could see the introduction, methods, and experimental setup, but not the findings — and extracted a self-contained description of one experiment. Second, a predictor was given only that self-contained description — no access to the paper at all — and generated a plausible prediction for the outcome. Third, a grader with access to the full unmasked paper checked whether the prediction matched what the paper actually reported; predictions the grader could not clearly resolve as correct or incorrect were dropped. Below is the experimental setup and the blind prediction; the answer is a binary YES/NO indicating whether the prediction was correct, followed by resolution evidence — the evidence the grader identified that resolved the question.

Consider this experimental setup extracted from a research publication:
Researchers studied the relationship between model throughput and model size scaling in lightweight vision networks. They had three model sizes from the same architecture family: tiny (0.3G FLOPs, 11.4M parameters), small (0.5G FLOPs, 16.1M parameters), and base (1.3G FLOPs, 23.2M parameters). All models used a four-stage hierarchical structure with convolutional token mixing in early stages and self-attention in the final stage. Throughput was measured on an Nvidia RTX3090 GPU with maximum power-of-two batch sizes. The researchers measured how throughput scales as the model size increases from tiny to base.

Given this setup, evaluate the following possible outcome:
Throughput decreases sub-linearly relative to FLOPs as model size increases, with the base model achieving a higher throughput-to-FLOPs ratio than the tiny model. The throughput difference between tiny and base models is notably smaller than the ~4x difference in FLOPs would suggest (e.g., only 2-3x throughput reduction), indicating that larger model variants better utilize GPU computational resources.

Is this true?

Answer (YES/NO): NO